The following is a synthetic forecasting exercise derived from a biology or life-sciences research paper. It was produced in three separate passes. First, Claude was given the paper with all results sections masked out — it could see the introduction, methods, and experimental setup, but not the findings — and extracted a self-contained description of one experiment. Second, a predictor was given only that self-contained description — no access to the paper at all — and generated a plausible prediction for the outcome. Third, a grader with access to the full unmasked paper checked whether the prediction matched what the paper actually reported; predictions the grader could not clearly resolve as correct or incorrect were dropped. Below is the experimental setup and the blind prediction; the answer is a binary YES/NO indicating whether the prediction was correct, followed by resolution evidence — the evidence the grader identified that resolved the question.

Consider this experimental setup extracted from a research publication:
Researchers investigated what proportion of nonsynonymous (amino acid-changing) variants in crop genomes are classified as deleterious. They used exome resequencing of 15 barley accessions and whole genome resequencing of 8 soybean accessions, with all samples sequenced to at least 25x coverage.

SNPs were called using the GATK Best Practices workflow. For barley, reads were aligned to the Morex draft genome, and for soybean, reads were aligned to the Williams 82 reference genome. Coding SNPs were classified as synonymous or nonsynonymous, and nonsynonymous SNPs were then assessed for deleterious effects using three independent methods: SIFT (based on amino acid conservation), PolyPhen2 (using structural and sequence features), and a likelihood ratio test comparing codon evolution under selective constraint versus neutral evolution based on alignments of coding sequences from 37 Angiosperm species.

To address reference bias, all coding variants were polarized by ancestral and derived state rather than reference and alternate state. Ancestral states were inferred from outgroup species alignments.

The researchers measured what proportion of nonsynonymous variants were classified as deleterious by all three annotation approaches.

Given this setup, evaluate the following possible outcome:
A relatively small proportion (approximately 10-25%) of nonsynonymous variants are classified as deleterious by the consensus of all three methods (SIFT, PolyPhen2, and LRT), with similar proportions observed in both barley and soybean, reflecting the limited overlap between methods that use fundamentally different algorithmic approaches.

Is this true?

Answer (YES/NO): NO